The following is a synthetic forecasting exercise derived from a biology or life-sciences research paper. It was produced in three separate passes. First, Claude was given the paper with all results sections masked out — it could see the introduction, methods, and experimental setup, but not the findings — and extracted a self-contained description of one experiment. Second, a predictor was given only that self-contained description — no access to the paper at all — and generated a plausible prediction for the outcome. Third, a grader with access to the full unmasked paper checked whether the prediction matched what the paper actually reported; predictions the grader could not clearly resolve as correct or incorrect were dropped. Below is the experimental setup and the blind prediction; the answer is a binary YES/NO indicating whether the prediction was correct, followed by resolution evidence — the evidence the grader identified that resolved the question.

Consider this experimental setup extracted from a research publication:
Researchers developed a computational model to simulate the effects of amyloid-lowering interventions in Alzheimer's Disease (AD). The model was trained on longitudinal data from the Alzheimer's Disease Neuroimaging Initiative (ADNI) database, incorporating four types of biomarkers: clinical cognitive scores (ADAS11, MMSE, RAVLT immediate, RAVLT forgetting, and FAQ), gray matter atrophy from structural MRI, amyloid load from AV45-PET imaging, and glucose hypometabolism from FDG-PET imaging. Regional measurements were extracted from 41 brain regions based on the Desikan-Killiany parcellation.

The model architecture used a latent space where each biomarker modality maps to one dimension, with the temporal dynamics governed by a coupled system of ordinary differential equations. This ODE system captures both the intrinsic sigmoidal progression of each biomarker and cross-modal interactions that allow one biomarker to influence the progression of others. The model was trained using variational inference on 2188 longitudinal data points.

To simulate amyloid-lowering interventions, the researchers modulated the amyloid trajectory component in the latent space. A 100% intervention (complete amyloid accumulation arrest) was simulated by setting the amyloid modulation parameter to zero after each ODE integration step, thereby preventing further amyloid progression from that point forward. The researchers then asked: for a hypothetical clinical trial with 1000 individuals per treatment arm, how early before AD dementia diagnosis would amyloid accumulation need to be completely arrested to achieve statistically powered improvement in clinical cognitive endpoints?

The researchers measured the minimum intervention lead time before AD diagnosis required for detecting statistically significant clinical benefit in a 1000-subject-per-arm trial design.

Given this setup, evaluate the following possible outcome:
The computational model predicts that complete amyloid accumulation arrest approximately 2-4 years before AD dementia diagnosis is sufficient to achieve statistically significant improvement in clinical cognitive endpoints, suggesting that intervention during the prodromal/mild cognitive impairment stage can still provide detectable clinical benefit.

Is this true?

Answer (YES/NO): NO